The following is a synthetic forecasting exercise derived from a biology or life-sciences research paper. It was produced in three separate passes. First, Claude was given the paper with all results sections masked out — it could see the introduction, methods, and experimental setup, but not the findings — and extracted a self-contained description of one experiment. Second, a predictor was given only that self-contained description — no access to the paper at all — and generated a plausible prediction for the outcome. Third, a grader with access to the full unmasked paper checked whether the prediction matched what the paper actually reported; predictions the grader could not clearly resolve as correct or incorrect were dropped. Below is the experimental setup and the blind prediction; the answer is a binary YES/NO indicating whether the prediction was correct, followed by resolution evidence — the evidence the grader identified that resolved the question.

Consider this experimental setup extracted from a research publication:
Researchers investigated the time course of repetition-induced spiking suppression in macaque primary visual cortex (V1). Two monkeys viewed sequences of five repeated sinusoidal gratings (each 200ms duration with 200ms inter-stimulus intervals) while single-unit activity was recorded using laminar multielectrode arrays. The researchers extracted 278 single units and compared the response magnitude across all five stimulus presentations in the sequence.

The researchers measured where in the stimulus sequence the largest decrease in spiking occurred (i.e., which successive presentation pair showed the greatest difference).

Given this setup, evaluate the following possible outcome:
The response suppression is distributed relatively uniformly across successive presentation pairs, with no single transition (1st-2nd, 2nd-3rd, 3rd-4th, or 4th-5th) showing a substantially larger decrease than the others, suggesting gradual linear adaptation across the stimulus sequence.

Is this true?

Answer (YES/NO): NO